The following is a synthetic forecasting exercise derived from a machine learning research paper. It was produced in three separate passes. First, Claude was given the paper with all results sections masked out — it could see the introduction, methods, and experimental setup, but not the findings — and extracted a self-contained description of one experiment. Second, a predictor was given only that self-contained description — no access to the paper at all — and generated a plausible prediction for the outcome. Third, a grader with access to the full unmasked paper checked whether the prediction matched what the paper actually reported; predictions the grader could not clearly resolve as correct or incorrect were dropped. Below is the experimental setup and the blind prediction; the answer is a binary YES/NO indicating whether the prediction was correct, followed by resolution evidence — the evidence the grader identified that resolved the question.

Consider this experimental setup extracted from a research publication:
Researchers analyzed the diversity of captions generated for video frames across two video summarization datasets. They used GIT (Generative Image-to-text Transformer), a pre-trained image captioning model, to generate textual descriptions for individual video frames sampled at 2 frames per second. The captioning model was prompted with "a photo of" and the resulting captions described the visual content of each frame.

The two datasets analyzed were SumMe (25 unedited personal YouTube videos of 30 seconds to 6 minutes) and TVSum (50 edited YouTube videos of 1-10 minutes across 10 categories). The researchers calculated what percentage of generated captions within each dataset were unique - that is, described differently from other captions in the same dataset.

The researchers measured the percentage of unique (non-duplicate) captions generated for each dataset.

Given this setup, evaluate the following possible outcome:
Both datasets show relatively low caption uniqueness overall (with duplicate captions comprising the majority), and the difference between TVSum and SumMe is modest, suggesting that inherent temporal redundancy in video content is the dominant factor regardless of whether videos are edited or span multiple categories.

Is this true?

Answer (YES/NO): NO